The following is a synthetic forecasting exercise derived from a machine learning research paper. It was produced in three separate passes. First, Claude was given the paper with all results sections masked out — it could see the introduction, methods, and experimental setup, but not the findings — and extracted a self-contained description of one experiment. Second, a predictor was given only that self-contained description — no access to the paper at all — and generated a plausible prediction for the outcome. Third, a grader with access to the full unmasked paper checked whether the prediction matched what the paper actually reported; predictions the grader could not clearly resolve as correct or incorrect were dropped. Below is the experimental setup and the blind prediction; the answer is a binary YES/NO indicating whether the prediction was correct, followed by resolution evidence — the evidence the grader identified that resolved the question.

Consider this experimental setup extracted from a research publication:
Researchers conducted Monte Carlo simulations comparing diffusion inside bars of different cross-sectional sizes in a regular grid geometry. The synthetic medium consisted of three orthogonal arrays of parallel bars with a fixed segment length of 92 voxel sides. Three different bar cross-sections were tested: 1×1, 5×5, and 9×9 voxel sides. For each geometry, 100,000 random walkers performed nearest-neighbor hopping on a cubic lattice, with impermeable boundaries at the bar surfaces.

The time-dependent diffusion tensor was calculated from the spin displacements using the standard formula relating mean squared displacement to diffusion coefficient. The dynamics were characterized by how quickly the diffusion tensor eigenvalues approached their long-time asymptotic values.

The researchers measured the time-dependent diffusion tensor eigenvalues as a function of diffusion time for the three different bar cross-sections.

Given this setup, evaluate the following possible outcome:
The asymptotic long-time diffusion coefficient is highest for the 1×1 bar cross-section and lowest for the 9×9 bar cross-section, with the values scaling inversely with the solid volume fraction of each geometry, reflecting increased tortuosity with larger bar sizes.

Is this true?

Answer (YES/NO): NO